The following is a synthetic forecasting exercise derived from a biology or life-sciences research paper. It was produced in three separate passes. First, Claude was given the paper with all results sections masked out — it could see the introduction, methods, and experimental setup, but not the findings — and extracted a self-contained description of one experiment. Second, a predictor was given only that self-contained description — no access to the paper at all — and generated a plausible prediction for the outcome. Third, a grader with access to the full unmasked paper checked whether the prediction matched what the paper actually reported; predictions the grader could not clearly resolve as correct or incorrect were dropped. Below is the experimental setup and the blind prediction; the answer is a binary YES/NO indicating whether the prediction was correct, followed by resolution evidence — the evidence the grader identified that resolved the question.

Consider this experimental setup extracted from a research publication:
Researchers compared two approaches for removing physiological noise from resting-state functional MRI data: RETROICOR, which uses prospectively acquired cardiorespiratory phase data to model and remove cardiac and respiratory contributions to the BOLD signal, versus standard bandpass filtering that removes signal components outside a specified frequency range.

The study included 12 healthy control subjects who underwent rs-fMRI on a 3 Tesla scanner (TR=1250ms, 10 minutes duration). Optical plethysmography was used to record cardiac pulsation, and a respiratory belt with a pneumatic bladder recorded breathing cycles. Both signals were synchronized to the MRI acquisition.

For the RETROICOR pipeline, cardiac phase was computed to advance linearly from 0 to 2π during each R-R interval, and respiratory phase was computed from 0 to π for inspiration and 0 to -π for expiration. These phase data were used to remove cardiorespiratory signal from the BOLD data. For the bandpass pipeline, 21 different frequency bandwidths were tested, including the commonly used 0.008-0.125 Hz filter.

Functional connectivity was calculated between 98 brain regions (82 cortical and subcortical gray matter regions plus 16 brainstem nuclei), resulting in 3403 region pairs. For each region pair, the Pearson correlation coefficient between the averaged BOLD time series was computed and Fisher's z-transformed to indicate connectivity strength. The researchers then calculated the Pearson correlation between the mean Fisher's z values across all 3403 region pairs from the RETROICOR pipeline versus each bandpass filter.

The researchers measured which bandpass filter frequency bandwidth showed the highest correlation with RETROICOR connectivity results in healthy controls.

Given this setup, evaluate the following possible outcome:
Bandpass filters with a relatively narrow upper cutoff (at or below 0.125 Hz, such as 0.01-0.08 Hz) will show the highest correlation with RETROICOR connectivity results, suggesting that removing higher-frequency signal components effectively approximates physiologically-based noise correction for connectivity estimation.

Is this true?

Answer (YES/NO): YES